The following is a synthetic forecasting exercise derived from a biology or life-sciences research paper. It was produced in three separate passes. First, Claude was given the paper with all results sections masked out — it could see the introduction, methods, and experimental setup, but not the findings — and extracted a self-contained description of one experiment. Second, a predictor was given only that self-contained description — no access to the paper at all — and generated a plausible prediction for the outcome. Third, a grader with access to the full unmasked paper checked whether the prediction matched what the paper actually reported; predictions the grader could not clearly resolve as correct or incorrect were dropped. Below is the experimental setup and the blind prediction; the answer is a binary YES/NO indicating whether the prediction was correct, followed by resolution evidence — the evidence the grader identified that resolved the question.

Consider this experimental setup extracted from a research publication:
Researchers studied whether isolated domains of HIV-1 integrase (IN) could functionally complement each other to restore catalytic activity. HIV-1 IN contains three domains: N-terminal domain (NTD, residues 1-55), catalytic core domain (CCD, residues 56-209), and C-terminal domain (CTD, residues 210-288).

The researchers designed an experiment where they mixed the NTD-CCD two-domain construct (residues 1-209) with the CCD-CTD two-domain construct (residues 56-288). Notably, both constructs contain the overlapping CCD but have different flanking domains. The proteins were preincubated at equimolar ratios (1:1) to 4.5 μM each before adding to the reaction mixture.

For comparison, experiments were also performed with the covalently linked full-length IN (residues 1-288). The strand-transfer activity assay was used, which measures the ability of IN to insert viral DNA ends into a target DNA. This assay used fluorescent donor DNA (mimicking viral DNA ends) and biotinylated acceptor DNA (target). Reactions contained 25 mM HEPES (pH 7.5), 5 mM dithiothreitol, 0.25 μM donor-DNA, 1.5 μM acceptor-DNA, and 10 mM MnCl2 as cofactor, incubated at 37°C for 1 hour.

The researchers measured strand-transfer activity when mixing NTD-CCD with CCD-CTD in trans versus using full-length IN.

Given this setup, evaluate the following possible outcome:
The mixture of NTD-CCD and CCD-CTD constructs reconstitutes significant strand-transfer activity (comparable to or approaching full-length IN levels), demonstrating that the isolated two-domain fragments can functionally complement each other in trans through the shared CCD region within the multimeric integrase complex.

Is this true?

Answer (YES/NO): NO